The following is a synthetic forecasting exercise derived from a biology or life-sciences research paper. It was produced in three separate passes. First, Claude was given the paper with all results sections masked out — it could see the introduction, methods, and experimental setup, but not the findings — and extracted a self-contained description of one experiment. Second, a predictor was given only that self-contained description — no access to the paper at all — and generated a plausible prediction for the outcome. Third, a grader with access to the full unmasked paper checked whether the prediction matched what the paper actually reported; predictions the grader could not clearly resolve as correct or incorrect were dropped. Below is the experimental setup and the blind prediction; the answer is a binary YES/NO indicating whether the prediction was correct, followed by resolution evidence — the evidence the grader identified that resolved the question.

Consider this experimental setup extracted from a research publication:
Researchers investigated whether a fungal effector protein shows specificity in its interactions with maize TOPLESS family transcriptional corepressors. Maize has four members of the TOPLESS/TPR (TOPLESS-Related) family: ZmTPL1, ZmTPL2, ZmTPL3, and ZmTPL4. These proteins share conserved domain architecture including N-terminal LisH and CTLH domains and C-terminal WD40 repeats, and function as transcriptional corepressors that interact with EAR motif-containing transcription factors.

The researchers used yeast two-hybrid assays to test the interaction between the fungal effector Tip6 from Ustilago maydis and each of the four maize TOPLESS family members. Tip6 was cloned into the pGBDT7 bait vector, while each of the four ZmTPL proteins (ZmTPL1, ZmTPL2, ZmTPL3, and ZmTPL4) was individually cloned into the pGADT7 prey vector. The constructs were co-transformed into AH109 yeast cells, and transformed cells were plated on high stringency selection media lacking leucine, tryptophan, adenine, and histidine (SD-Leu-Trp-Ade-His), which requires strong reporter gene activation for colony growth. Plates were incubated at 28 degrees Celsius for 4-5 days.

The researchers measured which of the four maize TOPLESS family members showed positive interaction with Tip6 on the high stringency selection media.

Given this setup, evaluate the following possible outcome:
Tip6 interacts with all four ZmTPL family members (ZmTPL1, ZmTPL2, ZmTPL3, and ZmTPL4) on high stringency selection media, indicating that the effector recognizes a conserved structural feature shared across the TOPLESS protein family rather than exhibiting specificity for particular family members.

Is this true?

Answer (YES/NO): NO